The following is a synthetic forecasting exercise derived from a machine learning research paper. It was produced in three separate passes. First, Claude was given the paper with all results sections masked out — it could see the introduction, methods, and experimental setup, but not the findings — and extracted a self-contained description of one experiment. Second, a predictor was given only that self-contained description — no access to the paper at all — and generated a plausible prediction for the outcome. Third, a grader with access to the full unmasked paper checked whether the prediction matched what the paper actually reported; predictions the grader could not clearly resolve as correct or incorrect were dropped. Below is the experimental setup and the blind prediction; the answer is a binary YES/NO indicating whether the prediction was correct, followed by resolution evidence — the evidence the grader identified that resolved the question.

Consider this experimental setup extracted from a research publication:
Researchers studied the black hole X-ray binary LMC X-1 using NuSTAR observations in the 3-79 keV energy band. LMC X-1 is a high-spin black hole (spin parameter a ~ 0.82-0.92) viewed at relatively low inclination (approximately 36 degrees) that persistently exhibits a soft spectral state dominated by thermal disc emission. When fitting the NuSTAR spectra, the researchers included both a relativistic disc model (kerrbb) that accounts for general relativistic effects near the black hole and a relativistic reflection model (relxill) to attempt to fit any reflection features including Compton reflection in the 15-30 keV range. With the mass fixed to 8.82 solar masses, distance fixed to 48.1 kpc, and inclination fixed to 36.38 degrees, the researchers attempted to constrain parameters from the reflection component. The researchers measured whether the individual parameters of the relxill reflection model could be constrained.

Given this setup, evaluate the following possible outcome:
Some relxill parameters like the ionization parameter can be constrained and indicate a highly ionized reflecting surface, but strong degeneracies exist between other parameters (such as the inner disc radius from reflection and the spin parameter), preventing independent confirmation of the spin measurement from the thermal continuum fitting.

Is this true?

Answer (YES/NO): NO